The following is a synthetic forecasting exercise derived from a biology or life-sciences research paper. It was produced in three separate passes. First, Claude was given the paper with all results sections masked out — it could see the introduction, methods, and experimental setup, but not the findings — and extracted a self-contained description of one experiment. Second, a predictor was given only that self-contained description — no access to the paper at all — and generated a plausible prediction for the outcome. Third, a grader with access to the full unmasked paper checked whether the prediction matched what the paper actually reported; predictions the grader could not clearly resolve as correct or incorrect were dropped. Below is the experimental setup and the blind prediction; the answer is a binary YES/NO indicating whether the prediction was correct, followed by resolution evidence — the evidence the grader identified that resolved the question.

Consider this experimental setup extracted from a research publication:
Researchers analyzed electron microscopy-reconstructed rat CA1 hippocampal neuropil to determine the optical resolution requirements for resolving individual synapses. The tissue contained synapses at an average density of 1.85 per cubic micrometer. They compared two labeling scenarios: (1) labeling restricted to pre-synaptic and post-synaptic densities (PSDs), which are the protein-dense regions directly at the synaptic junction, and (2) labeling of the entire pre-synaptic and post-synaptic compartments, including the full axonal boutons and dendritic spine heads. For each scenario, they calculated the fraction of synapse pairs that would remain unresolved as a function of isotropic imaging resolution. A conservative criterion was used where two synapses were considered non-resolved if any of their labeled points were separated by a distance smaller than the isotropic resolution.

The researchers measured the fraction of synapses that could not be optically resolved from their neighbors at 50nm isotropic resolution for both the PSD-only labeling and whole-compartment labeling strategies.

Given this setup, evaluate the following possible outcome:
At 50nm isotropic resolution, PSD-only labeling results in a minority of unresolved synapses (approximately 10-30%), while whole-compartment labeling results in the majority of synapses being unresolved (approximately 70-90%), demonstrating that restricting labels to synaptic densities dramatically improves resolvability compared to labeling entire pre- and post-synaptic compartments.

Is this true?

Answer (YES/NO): NO